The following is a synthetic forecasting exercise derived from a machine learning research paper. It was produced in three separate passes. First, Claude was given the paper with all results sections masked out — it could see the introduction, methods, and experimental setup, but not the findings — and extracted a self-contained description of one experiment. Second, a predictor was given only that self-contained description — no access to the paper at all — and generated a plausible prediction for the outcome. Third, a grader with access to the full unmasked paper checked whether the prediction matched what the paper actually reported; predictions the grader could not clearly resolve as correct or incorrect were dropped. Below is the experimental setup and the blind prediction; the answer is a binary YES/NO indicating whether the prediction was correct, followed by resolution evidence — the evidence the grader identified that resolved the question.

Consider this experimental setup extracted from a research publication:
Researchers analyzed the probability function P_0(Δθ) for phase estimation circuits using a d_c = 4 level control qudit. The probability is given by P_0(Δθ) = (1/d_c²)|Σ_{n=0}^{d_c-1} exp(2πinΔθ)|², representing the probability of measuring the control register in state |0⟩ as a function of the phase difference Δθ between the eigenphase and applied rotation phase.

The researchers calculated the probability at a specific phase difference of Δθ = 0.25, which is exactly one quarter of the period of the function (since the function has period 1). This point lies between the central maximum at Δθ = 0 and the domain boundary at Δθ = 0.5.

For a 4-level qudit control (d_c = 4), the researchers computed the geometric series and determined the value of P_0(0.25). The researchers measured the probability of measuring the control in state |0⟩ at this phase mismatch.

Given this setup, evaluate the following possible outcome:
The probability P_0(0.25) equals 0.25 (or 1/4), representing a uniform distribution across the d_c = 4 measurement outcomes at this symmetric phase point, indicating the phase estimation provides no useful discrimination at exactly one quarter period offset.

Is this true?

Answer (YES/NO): NO